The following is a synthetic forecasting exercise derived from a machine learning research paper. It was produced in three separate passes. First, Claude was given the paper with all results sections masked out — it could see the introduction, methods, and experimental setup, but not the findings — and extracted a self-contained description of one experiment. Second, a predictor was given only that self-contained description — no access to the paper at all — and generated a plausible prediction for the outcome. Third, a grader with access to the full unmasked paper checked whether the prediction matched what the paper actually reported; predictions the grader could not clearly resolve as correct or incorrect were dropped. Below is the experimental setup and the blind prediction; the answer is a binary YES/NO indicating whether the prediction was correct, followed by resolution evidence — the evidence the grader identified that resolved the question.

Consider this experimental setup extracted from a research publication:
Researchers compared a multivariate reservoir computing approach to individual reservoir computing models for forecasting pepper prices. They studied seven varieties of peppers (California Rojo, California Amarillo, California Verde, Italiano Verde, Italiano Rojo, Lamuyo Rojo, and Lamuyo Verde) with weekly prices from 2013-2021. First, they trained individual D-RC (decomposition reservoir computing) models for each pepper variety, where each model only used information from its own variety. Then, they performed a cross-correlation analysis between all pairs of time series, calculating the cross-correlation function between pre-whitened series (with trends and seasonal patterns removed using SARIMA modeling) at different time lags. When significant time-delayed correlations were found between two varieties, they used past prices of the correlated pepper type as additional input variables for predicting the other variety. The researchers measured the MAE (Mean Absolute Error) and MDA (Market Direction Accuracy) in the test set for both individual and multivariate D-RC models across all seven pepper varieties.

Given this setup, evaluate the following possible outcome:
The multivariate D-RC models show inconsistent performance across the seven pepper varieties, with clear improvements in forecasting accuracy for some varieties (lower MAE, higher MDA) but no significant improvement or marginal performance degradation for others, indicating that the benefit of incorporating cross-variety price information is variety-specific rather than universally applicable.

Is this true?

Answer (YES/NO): NO